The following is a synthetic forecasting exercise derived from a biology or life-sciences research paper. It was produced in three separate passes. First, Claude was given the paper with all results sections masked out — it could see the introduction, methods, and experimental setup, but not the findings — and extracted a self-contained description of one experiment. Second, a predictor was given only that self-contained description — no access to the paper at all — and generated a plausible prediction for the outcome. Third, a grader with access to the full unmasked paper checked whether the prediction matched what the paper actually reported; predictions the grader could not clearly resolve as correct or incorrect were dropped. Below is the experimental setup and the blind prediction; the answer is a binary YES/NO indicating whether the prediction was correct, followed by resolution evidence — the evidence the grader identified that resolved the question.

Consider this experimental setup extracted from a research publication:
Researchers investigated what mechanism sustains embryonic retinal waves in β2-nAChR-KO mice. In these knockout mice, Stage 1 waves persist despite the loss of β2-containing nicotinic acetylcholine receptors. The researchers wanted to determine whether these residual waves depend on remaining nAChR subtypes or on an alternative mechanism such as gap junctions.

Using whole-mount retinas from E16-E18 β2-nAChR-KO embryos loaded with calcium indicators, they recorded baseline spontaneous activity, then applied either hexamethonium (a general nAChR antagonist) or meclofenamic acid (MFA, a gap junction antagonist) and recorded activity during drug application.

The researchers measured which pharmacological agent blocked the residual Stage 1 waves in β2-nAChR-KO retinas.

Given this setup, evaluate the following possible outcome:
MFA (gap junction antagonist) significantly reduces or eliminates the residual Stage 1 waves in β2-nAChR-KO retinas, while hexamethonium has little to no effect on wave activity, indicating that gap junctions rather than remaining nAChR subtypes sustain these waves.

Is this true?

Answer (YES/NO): YES